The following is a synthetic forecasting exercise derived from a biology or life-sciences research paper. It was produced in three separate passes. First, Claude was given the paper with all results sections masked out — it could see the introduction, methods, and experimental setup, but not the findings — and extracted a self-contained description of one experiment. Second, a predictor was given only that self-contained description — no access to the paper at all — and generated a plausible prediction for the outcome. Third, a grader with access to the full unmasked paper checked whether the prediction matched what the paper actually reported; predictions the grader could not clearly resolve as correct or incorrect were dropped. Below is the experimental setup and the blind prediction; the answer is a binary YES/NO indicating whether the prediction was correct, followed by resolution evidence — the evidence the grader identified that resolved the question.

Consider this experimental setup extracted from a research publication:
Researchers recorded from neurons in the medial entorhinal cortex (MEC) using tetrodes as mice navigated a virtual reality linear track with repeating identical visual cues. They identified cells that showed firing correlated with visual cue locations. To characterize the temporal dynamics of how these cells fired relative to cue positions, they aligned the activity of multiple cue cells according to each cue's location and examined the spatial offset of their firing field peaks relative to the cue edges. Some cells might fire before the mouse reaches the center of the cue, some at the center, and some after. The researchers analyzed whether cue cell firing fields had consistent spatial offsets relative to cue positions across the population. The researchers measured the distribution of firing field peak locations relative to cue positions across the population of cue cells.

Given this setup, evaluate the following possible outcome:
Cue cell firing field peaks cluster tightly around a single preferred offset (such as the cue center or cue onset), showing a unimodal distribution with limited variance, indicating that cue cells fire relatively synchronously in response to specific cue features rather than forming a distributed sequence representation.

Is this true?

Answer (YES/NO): NO